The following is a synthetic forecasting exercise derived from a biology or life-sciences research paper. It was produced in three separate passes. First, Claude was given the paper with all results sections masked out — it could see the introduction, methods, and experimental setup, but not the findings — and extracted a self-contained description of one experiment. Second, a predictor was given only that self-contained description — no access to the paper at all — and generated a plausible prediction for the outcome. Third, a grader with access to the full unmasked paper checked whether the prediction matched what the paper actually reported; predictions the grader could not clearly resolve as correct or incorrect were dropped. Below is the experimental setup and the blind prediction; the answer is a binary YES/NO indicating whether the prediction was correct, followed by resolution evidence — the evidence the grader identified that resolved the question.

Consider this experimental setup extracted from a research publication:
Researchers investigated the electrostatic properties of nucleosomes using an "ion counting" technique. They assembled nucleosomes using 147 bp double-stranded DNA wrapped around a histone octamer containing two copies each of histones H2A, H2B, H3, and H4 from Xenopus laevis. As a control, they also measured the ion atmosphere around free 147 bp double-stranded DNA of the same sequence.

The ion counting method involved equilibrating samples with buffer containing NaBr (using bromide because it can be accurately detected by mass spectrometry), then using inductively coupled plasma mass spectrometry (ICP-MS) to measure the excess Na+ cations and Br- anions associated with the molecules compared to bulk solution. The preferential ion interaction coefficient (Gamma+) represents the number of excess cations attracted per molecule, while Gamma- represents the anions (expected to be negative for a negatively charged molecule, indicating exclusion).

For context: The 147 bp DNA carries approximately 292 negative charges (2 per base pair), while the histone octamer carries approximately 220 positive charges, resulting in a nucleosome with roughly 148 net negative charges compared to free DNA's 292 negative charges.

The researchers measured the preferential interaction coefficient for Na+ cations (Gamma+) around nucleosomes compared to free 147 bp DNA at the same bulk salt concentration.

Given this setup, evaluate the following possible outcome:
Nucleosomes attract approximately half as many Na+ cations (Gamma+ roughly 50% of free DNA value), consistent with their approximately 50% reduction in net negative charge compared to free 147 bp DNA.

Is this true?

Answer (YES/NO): YES